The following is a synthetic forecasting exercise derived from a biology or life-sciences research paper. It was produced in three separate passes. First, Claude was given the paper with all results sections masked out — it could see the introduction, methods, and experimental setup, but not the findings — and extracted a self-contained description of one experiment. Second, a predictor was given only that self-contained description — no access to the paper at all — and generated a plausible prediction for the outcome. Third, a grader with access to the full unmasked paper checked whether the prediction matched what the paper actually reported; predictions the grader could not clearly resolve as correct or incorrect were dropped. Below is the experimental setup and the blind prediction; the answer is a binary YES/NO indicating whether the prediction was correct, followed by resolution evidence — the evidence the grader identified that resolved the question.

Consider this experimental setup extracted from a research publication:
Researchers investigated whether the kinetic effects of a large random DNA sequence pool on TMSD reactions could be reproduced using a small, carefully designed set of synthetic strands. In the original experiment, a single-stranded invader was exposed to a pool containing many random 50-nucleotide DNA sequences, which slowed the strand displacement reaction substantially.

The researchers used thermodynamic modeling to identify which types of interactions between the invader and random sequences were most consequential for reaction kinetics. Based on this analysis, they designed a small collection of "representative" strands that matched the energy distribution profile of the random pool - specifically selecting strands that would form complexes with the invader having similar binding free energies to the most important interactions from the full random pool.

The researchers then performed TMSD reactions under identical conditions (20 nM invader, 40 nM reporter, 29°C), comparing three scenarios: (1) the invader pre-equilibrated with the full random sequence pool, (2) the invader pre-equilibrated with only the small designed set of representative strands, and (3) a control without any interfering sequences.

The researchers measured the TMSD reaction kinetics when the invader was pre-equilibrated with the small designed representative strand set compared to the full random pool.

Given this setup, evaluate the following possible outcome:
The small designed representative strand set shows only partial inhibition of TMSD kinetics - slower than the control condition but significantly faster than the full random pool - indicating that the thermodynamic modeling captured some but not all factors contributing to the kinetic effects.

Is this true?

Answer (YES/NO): NO